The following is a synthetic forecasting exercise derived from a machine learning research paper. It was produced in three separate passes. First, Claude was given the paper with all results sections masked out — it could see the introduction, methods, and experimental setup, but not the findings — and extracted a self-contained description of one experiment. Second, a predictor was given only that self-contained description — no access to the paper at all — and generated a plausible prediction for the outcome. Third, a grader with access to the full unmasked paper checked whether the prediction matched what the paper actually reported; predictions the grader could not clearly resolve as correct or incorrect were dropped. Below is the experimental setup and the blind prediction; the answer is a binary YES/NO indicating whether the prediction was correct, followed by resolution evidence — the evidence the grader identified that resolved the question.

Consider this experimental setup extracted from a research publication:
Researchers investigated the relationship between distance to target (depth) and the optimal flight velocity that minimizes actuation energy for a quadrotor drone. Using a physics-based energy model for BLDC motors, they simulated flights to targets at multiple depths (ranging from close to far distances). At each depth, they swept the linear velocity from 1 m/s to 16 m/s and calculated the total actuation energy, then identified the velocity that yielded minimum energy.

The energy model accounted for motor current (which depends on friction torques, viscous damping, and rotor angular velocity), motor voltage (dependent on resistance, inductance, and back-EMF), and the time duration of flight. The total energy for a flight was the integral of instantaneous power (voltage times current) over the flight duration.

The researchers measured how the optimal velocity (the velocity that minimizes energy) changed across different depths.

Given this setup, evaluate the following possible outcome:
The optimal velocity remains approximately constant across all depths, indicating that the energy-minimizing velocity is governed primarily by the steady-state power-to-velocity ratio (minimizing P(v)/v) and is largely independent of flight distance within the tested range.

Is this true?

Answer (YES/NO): NO